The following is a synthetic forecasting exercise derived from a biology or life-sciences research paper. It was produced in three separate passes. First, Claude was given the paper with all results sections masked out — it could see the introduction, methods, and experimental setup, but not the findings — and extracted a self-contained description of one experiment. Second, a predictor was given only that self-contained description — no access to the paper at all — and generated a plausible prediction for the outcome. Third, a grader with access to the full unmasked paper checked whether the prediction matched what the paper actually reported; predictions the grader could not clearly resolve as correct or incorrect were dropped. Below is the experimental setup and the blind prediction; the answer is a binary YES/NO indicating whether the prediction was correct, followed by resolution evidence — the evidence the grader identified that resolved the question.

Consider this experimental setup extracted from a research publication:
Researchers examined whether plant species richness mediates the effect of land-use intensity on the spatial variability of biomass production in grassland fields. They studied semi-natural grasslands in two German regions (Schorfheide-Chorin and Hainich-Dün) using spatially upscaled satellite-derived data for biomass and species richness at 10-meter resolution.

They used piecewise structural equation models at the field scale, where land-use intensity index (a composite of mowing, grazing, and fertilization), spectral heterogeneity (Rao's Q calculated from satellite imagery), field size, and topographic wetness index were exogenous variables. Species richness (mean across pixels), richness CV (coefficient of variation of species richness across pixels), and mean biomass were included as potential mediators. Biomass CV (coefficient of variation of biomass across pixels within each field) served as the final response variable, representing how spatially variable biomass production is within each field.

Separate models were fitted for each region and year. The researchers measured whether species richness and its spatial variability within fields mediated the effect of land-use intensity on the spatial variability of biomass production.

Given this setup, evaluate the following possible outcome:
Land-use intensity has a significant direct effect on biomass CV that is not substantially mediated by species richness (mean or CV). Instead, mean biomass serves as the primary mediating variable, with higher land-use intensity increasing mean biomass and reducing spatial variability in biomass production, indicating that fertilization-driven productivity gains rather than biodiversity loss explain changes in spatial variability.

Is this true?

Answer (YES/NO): NO